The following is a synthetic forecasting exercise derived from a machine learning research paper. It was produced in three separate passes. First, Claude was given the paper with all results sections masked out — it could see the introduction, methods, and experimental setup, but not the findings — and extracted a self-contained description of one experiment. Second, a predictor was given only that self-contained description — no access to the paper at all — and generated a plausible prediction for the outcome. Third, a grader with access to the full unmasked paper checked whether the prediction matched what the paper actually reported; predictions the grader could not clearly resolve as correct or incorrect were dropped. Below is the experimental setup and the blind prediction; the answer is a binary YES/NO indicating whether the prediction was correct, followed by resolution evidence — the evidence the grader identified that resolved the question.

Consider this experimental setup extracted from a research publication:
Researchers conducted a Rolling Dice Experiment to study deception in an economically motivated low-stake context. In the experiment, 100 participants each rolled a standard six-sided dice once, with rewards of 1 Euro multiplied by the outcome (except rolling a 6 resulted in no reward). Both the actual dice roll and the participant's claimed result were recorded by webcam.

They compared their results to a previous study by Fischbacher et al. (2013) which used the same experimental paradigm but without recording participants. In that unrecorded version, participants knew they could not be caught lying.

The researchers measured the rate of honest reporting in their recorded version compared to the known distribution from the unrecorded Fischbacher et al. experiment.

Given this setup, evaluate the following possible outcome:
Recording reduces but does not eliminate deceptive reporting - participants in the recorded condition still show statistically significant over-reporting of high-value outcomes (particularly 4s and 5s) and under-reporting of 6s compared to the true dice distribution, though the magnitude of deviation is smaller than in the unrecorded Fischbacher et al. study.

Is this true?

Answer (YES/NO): YES